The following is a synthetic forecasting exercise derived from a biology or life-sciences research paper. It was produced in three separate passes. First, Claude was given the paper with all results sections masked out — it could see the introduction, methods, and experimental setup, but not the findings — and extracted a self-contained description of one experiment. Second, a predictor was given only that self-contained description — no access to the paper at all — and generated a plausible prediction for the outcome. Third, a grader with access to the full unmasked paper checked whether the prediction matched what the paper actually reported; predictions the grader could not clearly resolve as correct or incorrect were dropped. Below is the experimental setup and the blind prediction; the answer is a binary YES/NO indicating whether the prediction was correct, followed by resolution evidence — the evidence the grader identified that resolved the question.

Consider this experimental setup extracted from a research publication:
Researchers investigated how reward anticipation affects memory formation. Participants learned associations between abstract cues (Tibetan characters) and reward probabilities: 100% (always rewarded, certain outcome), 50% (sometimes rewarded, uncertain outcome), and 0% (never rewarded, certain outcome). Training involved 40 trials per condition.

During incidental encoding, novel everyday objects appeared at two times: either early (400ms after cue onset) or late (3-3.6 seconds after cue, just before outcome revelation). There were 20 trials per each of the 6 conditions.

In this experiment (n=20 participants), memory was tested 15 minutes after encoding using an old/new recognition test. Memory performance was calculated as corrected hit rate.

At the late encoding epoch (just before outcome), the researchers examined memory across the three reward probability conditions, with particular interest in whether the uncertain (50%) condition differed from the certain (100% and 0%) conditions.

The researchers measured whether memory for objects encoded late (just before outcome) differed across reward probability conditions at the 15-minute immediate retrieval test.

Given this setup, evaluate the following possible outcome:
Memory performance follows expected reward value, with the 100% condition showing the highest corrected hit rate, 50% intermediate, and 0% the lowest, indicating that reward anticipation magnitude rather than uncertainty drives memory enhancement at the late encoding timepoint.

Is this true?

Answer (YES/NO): NO